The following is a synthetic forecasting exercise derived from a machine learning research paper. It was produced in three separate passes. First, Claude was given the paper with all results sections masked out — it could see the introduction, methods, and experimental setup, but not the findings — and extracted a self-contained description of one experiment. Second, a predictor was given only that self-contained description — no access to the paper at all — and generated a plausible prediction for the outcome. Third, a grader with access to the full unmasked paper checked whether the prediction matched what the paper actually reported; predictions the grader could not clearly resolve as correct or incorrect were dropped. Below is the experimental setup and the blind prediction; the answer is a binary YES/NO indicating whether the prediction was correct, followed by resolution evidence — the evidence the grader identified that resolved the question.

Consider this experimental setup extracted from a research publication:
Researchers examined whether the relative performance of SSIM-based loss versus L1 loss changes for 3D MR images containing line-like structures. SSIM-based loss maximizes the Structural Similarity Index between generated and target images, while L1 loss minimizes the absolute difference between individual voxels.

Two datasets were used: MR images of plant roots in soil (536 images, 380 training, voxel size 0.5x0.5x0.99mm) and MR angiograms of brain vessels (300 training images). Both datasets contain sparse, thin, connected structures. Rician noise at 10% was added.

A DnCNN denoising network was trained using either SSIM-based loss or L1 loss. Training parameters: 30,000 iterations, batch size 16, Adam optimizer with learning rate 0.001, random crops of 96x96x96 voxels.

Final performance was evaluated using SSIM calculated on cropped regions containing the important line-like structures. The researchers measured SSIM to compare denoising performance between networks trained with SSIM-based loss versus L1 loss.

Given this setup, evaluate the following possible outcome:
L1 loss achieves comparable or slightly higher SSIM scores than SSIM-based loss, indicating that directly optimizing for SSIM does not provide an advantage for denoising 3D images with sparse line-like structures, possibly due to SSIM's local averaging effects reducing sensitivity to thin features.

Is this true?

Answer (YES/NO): NO